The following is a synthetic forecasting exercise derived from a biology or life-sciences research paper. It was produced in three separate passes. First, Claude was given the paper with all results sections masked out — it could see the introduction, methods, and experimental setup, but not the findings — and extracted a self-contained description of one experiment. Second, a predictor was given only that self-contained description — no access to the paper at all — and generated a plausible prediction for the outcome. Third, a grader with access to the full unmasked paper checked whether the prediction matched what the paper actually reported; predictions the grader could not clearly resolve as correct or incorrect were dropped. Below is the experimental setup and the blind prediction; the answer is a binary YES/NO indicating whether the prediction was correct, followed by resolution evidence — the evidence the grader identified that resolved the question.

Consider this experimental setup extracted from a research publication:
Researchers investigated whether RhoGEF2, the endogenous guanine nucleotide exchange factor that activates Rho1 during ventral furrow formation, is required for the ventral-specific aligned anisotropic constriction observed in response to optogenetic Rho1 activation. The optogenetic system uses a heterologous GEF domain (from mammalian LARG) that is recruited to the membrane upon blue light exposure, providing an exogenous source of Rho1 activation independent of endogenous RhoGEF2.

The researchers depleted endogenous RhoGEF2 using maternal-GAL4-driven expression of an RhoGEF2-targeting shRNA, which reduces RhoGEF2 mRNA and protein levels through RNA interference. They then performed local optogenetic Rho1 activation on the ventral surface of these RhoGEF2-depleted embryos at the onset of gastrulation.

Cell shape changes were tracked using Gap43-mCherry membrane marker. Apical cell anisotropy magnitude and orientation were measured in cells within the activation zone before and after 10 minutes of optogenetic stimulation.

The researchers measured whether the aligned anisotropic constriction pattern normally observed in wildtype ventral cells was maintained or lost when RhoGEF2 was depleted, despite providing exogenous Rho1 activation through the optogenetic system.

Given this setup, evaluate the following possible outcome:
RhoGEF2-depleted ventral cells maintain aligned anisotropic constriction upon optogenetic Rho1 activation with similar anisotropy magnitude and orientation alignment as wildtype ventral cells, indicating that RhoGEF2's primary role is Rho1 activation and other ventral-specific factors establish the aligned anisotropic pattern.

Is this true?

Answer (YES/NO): NO